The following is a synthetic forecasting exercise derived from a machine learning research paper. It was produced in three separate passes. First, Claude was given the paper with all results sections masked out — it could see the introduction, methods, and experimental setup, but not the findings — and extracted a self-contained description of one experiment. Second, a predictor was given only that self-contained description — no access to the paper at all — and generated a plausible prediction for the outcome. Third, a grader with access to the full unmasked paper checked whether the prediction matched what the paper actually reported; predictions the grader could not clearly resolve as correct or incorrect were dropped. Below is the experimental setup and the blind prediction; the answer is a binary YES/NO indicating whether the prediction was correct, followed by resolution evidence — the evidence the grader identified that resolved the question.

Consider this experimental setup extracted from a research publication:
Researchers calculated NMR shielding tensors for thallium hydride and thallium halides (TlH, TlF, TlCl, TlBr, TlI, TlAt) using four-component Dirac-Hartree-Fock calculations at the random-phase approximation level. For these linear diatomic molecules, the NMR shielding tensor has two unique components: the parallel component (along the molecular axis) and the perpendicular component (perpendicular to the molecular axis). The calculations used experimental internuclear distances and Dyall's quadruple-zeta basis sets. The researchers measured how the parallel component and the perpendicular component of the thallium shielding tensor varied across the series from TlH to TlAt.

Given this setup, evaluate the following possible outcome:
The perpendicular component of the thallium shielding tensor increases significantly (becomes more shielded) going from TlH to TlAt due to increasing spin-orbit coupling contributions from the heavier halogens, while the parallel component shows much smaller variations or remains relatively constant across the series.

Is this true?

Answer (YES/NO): NO